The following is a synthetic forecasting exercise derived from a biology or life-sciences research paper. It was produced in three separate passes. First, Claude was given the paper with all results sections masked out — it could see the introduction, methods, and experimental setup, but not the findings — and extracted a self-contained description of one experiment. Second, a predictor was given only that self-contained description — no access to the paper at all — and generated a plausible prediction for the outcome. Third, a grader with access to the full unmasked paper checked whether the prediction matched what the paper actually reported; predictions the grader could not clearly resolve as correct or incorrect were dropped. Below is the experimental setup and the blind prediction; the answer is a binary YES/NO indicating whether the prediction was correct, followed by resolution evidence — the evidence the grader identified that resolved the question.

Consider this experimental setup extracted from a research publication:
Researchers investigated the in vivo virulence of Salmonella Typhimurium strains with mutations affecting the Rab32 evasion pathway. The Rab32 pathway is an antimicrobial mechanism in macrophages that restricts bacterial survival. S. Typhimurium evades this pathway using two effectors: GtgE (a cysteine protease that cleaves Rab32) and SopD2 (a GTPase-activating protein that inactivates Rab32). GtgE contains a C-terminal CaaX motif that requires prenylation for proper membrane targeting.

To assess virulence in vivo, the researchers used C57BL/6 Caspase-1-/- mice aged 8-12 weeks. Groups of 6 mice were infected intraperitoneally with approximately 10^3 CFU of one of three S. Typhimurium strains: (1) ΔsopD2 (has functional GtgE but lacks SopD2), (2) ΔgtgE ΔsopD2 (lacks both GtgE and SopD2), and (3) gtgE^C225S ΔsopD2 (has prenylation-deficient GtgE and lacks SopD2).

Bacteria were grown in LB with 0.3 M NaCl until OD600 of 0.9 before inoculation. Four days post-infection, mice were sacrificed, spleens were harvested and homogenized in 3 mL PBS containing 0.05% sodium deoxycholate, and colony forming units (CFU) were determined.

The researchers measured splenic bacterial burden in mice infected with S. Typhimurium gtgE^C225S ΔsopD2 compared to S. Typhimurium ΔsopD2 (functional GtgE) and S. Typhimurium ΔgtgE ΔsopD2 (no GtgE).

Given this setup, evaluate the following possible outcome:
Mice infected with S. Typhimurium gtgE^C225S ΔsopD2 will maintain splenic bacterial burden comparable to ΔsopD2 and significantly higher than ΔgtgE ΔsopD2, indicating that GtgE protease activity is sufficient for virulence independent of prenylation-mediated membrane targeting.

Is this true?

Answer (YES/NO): NO